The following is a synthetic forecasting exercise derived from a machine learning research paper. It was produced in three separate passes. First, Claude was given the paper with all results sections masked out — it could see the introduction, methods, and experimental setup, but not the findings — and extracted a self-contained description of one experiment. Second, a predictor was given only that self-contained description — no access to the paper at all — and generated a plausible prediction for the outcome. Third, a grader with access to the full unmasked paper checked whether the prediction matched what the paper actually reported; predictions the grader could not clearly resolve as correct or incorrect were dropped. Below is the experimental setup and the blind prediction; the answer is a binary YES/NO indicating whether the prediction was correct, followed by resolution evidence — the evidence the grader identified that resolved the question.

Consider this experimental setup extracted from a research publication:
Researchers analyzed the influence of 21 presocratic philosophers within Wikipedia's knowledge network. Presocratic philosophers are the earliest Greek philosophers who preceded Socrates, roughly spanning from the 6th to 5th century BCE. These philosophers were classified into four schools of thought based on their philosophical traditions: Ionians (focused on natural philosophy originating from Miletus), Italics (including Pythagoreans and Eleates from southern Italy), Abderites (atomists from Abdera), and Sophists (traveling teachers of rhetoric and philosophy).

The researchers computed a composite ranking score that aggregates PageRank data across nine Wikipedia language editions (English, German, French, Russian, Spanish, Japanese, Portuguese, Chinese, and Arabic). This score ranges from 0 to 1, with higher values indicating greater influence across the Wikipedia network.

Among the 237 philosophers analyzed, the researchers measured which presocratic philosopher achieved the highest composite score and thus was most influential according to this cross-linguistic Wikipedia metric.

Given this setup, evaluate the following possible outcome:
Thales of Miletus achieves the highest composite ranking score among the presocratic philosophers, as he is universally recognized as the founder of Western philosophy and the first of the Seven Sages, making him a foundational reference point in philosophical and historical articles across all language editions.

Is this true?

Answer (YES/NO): NO